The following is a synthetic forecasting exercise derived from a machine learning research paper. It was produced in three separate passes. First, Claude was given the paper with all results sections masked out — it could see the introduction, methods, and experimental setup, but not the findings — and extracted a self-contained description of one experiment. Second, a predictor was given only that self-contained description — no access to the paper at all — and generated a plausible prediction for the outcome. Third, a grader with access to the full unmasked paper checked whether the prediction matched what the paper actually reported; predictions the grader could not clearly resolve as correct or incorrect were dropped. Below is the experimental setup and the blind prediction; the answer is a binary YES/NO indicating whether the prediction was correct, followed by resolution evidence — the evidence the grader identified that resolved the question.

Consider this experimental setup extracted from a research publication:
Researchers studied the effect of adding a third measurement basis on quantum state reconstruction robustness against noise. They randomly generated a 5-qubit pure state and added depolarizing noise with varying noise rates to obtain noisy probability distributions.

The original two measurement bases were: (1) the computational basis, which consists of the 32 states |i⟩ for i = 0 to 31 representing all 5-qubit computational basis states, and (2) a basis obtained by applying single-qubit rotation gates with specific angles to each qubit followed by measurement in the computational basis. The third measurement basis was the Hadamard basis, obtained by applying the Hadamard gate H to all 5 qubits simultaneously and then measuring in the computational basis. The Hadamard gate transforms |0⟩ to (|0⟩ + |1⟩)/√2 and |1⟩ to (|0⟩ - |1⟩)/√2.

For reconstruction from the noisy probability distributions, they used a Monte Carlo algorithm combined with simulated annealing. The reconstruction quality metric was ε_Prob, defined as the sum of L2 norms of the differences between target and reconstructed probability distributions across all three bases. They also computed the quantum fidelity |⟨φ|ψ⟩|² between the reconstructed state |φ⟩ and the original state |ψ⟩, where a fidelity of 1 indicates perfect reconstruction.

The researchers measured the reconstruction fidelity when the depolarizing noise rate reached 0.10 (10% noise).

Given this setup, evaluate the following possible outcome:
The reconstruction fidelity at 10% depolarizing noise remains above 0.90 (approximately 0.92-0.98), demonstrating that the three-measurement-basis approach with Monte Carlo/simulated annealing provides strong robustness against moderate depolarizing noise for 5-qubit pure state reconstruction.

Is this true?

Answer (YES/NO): YES